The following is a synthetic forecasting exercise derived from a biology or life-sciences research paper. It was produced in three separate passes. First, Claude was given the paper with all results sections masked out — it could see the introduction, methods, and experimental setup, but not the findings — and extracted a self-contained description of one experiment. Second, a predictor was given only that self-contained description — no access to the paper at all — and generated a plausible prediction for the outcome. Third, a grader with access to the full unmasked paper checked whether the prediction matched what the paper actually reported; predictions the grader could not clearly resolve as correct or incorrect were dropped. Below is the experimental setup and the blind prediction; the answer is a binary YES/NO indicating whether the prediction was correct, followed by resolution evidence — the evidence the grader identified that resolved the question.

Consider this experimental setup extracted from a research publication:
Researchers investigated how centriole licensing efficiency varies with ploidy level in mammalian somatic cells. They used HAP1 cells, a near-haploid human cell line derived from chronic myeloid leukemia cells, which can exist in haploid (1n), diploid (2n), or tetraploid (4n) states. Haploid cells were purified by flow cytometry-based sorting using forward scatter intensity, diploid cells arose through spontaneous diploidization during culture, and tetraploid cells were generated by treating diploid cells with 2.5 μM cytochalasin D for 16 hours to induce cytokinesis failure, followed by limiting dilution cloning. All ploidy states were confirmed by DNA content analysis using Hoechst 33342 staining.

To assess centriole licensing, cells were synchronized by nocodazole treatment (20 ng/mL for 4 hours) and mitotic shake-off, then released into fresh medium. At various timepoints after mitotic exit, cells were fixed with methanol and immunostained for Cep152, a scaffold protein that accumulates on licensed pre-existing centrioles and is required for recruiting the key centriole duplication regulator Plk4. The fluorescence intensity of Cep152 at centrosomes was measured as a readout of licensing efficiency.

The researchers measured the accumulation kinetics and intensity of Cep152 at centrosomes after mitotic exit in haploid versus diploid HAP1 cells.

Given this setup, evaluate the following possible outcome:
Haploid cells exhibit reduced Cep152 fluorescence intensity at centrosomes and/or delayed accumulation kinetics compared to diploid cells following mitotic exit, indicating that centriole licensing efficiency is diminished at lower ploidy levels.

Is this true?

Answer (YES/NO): YES